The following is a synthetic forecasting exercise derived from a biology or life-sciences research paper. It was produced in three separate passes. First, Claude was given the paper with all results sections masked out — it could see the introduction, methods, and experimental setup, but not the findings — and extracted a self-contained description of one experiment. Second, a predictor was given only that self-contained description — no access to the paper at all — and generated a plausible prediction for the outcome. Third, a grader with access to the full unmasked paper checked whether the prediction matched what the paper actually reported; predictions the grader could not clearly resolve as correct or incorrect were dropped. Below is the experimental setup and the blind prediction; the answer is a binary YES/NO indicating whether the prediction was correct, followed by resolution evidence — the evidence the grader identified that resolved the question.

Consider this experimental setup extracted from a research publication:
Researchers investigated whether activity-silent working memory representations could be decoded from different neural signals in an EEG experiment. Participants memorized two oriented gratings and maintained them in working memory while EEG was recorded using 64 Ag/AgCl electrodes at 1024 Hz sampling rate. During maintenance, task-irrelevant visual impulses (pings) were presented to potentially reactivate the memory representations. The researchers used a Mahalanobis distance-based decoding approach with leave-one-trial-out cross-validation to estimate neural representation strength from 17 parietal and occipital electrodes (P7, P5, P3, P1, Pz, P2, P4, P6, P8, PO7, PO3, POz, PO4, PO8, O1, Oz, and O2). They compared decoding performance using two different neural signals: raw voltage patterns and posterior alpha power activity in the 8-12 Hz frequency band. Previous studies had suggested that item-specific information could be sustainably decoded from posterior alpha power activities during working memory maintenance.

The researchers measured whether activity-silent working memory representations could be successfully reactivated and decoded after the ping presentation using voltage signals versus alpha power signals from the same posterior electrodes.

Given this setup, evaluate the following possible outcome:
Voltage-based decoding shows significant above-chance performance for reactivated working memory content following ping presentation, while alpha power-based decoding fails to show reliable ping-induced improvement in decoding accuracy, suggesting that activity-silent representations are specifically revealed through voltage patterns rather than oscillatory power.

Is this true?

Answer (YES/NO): YES